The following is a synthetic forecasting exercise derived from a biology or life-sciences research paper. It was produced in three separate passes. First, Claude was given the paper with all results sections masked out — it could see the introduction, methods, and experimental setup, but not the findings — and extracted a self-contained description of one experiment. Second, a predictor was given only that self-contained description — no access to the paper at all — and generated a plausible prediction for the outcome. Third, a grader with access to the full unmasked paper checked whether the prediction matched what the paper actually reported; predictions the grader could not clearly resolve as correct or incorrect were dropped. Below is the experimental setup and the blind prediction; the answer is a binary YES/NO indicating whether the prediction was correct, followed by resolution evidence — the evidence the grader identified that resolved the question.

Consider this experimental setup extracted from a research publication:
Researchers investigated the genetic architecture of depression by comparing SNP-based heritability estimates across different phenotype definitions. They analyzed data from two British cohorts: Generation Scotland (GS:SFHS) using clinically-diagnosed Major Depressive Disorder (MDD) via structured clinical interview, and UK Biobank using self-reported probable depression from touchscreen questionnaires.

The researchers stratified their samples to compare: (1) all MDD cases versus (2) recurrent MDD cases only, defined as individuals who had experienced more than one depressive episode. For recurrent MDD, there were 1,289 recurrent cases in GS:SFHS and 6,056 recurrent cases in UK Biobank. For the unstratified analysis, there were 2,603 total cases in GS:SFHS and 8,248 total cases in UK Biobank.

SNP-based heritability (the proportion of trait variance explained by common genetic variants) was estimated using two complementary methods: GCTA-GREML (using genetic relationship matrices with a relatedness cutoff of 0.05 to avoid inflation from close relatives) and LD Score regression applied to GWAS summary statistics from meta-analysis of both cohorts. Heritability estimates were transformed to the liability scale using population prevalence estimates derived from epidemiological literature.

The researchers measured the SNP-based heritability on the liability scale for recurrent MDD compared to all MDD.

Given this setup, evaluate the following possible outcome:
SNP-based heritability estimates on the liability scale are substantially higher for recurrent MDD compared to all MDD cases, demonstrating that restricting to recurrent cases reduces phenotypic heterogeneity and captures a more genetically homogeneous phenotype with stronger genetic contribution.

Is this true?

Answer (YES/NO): NO